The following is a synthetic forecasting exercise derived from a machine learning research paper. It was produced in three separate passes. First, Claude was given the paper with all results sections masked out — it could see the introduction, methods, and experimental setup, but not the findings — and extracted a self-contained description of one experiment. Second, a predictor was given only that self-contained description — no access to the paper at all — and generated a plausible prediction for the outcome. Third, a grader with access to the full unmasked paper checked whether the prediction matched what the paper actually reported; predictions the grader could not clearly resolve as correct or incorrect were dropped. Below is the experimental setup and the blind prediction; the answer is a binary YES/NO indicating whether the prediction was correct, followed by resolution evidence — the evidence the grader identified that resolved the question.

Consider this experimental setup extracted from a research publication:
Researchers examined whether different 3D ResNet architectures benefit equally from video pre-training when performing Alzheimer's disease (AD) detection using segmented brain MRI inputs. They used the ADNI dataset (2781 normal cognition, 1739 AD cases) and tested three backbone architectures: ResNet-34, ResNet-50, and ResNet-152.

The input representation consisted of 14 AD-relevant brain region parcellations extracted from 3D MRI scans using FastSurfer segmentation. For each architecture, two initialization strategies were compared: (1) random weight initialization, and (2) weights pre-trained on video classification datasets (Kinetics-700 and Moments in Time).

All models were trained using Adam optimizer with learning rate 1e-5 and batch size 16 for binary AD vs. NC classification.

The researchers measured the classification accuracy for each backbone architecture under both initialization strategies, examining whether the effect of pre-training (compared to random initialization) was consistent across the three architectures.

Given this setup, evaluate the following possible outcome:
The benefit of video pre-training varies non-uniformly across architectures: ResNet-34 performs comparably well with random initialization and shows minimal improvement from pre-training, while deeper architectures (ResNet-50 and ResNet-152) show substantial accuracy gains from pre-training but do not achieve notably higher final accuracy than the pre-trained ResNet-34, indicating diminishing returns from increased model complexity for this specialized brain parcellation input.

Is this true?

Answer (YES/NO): NO